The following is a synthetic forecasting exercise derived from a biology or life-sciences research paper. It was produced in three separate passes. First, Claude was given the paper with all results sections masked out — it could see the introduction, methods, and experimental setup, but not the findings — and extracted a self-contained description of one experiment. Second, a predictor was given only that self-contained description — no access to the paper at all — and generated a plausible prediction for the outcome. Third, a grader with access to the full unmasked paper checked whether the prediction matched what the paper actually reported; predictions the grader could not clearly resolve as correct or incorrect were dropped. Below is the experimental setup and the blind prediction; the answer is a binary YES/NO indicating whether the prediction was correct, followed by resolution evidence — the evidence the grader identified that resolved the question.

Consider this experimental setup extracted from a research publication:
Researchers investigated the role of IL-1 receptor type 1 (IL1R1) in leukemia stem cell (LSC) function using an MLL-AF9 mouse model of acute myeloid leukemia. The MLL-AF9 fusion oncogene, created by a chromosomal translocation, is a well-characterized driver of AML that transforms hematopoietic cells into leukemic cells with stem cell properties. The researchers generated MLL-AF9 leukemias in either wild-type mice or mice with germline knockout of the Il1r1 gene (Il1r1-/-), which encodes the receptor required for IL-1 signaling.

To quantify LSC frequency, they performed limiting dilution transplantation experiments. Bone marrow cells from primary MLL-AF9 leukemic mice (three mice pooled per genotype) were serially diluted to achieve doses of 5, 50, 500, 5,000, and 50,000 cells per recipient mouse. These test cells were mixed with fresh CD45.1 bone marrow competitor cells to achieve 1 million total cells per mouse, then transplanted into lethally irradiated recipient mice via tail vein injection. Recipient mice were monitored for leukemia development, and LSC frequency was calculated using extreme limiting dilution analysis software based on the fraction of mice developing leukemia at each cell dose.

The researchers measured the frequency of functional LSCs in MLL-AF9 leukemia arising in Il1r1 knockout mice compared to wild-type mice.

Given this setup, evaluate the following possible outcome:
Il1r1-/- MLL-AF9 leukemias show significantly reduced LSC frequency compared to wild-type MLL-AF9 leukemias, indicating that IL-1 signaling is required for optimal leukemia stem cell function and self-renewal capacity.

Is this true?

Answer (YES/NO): YES